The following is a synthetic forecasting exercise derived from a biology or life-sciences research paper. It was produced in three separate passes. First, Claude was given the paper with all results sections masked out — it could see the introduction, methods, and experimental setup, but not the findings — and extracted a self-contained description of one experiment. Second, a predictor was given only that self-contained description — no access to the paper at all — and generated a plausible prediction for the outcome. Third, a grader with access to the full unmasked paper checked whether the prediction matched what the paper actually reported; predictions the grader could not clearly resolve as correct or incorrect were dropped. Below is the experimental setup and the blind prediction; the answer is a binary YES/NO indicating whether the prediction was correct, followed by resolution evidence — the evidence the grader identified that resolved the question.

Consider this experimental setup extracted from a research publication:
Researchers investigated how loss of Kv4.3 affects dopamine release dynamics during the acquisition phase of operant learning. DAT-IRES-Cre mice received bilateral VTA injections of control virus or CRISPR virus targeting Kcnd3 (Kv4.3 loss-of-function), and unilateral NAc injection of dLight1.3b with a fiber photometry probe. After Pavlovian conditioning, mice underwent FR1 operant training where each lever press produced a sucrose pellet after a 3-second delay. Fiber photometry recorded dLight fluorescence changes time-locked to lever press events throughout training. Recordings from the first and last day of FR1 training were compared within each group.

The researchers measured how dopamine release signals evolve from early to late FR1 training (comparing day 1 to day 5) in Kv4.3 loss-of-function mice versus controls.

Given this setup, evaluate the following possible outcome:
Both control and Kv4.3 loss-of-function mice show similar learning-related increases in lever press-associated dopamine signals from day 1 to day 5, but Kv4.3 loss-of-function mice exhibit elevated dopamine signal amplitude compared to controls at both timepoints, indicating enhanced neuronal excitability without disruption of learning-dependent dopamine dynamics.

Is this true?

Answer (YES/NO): NO